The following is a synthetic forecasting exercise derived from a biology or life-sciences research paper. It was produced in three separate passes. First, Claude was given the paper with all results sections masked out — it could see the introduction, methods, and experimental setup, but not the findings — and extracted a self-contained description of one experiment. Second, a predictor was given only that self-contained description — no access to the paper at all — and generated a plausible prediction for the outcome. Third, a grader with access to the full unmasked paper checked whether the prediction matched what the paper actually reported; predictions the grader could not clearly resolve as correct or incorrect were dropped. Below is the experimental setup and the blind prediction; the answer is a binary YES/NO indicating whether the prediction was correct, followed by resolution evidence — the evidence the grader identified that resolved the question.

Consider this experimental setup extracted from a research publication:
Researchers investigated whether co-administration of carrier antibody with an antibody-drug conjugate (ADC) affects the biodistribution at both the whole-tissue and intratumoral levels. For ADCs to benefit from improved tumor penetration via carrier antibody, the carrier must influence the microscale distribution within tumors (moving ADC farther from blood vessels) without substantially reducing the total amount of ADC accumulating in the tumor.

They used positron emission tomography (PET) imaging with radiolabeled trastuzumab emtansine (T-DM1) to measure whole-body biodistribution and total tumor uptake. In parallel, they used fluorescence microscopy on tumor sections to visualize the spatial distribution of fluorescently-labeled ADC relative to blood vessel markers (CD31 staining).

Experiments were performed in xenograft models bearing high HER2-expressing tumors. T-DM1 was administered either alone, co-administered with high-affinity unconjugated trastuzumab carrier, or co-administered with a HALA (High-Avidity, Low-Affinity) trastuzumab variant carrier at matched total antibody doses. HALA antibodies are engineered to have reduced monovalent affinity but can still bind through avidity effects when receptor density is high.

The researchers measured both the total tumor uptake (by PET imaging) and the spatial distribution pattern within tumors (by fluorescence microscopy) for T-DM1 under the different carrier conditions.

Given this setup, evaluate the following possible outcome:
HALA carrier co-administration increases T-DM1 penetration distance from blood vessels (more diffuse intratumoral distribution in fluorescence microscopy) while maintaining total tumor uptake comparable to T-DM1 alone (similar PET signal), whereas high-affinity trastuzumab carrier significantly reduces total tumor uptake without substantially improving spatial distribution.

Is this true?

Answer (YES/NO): NO